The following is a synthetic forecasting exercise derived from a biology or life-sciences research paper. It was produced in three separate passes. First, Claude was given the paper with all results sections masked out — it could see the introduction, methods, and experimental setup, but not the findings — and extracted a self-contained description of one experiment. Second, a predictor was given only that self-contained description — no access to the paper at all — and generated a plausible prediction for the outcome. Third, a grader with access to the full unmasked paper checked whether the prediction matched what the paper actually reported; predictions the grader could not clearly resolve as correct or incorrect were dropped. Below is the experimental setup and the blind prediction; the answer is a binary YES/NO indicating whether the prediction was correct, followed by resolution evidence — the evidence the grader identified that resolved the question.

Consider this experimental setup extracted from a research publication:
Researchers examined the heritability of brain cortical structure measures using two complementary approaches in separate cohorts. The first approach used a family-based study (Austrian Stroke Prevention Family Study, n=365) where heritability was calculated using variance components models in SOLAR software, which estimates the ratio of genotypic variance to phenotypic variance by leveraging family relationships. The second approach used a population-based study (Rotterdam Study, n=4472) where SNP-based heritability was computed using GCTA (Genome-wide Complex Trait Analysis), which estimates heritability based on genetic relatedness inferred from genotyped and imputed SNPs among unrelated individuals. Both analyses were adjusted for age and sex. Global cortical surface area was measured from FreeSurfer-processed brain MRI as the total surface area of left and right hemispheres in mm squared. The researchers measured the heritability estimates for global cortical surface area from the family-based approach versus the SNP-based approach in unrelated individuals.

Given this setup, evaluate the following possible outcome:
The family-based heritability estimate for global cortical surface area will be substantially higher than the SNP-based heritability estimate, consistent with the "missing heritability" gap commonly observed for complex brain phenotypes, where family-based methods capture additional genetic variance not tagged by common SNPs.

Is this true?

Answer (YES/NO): YES